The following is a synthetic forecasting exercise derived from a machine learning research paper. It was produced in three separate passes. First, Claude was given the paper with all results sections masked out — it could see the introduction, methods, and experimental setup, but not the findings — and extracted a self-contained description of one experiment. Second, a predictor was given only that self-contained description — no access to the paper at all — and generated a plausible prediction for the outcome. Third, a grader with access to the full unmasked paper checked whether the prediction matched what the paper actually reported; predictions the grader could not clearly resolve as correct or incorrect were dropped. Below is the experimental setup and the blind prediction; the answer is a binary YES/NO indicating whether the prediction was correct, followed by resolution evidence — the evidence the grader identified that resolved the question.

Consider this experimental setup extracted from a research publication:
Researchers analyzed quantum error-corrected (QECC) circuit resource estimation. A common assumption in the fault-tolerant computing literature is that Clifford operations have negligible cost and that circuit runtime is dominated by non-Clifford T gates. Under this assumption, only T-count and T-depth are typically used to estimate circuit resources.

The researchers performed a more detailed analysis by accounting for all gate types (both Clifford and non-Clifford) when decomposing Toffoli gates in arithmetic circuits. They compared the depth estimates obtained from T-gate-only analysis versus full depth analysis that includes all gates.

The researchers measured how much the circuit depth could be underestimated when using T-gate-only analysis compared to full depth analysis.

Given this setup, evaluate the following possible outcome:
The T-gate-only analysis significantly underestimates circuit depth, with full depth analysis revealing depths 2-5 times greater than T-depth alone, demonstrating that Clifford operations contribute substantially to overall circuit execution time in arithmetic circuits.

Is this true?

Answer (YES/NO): NO